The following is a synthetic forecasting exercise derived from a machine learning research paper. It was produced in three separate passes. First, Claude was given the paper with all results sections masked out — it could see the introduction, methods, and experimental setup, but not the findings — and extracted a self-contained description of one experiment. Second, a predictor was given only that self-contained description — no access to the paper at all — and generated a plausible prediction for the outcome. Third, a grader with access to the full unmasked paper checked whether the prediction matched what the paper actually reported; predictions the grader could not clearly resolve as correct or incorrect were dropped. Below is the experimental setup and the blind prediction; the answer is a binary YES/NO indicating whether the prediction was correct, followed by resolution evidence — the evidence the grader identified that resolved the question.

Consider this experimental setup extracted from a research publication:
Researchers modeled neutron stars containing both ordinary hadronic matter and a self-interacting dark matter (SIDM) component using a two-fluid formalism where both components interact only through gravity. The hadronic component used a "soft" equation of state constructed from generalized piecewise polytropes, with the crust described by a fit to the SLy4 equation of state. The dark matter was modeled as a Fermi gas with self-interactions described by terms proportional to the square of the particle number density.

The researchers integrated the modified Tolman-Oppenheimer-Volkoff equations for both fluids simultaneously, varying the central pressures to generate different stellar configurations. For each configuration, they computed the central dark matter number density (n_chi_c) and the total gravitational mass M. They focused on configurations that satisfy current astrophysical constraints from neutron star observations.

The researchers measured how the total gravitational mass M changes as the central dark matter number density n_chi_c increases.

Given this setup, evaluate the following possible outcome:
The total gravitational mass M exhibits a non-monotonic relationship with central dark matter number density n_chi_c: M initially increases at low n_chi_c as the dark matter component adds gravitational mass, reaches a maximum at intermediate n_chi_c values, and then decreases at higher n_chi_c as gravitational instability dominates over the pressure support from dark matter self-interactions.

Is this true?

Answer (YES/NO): NO